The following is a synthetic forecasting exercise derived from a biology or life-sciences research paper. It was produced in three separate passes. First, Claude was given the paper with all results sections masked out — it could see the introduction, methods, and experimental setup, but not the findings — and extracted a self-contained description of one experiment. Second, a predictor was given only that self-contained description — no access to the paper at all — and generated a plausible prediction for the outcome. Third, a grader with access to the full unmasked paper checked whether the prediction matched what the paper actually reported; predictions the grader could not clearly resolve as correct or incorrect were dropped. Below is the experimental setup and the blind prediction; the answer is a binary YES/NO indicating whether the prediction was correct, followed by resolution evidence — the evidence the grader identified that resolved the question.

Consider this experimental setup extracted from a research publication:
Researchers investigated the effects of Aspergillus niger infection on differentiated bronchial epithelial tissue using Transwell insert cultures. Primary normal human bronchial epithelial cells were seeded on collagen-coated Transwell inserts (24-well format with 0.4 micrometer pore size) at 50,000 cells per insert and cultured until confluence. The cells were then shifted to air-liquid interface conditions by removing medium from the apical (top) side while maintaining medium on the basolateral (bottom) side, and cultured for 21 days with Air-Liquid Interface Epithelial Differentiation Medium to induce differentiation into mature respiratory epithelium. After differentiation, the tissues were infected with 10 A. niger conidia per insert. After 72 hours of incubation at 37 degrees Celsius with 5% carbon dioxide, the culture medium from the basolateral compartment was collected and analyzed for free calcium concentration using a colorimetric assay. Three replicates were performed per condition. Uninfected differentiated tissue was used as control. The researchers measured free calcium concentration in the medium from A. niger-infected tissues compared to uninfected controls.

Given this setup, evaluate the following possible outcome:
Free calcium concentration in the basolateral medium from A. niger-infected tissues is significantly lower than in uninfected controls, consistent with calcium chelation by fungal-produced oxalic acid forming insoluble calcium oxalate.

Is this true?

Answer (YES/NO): YES